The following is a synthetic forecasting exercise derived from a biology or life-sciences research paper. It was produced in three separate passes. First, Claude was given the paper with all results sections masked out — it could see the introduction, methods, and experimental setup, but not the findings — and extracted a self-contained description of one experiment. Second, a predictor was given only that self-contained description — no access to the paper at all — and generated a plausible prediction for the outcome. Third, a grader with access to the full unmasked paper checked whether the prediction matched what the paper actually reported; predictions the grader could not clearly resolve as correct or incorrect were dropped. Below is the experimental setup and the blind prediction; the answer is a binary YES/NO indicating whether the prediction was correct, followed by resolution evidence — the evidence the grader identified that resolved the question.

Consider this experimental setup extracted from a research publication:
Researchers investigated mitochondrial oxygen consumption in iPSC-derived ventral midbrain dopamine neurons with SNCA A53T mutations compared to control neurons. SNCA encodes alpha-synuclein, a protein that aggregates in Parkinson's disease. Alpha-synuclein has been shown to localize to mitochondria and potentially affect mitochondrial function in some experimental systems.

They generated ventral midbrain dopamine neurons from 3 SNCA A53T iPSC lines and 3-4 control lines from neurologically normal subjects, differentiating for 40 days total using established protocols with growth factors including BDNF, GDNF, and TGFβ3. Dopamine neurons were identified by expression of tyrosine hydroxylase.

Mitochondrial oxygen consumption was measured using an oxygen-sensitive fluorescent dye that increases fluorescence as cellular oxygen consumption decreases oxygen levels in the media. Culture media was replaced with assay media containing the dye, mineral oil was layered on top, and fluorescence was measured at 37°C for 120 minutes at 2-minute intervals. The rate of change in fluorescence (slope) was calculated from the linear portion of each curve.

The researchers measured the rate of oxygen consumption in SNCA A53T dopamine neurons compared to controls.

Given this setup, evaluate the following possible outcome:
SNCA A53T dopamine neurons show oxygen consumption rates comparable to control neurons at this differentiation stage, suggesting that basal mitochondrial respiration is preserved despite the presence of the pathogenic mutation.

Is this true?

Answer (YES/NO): NO